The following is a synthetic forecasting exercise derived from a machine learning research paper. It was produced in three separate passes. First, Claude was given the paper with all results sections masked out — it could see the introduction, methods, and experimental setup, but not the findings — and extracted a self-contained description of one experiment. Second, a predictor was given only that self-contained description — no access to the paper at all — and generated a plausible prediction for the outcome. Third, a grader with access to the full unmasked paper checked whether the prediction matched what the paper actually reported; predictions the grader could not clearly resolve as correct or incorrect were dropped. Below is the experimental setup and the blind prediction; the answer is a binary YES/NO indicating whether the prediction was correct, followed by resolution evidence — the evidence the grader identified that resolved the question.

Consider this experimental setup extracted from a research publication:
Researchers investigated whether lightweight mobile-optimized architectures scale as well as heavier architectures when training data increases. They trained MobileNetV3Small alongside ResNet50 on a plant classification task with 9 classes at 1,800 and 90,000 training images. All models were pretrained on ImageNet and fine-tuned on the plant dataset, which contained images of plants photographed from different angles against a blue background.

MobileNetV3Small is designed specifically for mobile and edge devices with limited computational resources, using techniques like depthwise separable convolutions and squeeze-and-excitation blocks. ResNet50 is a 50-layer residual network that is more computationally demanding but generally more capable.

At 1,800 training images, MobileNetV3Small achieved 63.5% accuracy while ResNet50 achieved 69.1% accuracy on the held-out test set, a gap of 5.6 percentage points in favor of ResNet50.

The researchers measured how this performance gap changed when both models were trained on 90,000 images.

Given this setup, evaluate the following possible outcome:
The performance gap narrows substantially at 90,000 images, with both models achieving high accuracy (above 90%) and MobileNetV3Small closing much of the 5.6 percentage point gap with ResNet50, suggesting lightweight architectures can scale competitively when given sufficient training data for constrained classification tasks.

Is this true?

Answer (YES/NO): NO